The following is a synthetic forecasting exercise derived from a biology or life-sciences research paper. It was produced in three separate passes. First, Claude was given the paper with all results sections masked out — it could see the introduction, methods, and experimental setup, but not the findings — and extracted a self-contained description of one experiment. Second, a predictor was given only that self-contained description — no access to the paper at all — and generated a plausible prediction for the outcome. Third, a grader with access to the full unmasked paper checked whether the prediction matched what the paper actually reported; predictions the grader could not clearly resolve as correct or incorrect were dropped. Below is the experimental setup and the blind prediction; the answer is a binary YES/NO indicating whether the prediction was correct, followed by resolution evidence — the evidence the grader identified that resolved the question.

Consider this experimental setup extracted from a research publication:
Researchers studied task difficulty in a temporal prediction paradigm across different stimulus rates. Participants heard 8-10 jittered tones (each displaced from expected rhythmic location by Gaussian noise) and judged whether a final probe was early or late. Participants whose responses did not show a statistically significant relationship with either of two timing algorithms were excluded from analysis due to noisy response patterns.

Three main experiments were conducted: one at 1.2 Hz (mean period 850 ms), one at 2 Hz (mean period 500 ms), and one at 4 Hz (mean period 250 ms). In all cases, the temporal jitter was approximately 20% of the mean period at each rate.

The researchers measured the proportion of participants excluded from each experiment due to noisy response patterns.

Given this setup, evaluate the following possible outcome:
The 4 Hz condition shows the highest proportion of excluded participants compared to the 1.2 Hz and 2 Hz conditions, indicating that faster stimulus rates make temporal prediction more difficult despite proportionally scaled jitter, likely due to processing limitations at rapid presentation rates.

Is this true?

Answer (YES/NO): NO